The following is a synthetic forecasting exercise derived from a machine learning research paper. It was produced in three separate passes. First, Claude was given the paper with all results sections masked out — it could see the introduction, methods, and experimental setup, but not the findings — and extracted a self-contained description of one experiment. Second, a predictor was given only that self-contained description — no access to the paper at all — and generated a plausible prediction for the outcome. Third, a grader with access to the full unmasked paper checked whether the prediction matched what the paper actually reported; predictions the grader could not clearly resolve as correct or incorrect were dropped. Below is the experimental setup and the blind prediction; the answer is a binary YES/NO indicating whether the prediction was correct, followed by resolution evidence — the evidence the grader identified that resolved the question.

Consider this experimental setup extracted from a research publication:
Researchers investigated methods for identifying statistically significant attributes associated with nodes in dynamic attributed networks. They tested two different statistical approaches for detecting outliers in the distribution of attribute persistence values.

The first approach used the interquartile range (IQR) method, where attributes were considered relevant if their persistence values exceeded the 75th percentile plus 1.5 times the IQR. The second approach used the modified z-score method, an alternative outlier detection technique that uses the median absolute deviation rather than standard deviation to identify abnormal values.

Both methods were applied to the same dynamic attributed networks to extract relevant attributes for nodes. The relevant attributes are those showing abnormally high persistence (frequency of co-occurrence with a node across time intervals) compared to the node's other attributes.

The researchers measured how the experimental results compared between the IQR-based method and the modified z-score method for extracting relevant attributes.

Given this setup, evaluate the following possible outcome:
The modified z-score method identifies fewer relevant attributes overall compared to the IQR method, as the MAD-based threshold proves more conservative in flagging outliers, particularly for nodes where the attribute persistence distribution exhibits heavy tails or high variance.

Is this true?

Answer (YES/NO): NO